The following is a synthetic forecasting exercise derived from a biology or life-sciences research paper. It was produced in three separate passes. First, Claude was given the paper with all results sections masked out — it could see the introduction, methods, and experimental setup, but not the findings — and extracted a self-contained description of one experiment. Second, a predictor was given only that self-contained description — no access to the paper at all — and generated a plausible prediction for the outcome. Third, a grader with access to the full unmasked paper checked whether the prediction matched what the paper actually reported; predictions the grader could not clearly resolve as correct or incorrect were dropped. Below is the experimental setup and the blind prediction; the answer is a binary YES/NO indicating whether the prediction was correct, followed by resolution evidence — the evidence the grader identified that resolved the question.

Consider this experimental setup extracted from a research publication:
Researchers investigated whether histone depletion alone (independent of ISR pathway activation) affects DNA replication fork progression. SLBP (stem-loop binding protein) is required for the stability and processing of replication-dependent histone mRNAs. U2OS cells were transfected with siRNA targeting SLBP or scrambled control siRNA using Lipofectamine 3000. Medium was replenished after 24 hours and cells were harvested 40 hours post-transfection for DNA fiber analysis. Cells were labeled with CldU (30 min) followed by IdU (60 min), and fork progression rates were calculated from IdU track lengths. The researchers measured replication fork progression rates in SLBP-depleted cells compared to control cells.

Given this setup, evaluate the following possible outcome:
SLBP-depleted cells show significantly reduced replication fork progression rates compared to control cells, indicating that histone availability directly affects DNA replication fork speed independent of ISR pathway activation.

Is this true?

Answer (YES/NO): YES